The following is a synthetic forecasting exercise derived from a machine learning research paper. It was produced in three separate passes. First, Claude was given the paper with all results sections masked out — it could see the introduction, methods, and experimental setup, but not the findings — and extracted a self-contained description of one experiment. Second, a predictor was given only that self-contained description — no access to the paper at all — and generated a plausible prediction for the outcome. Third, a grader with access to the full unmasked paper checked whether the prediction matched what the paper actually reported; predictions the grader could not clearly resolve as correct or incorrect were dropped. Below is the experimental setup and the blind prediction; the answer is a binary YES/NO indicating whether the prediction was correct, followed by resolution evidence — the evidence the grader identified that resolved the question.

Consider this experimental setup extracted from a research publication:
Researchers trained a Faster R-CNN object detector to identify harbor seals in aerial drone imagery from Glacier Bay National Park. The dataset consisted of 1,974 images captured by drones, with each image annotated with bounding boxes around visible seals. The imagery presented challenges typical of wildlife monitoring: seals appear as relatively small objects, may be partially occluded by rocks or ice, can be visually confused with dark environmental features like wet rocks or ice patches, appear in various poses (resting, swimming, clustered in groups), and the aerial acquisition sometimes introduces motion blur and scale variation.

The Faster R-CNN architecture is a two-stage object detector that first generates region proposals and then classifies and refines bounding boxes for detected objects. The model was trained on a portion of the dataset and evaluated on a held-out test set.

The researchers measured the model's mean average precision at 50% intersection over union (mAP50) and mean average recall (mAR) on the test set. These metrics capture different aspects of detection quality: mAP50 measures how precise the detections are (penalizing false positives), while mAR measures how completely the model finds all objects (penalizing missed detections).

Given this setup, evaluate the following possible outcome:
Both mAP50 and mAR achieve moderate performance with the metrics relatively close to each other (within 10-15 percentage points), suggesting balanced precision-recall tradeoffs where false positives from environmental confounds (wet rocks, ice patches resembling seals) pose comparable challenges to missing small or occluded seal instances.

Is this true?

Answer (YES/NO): NO